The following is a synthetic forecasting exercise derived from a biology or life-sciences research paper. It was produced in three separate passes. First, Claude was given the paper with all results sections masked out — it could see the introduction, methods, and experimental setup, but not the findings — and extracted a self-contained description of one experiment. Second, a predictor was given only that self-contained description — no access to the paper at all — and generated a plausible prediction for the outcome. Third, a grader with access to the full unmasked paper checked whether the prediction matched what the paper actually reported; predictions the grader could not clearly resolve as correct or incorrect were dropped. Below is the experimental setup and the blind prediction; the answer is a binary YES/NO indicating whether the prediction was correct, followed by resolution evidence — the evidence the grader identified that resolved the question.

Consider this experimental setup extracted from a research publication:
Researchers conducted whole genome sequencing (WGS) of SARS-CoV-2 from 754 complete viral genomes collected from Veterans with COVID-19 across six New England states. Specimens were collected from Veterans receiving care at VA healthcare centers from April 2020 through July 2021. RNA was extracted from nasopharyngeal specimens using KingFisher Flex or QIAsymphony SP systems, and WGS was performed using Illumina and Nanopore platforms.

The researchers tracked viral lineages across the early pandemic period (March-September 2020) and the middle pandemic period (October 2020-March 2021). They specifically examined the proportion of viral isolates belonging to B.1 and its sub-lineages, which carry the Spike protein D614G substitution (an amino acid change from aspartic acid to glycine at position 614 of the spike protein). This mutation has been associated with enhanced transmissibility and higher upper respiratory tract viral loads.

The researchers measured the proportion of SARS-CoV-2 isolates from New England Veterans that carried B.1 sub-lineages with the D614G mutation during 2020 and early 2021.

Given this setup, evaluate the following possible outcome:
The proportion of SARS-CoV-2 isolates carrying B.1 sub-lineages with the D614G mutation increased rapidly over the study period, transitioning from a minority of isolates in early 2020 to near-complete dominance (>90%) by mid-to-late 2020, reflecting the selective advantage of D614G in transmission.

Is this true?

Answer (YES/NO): NO